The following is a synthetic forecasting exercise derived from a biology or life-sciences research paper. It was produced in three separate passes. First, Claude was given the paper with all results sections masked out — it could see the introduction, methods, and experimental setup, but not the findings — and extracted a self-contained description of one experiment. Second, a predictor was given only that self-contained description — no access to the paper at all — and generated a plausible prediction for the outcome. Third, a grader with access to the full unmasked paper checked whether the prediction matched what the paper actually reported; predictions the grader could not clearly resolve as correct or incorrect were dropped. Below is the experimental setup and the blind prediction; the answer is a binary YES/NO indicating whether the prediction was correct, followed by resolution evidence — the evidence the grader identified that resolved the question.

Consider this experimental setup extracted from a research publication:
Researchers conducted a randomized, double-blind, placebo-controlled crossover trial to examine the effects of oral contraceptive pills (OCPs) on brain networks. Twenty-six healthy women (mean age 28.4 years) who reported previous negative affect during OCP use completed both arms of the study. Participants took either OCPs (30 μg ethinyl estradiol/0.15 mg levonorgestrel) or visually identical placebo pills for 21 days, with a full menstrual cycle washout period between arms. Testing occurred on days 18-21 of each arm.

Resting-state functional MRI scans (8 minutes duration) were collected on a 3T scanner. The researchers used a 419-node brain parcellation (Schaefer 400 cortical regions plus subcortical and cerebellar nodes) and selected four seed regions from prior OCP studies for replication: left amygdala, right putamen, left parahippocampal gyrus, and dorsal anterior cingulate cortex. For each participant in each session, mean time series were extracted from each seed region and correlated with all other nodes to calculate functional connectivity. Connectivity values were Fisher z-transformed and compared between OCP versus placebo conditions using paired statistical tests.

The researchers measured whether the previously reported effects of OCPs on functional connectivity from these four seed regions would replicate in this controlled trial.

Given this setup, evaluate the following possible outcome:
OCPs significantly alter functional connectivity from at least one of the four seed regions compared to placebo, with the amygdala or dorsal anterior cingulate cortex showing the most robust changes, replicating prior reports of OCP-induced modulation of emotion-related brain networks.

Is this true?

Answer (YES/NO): NO